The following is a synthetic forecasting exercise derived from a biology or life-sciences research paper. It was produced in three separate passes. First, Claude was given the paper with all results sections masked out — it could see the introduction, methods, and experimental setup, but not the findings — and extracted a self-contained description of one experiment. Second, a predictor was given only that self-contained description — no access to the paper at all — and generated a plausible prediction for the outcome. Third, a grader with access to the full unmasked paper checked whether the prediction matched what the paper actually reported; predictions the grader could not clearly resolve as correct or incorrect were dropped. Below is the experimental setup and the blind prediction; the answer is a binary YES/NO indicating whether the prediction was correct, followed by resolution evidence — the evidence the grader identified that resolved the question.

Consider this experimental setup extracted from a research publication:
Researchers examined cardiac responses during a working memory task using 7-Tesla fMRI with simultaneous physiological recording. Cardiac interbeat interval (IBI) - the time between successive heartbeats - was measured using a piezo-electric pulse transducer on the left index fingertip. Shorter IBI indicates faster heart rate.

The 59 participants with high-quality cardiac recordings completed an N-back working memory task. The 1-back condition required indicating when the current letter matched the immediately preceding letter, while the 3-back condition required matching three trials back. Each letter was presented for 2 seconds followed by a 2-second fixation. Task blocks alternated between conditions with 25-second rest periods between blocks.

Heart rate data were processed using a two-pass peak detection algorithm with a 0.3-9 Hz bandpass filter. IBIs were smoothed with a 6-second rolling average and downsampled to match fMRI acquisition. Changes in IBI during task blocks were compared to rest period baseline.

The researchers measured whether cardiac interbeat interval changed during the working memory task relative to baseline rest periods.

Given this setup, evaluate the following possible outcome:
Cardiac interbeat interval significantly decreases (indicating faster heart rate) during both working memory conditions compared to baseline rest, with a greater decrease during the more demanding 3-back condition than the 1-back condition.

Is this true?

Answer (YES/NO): NO